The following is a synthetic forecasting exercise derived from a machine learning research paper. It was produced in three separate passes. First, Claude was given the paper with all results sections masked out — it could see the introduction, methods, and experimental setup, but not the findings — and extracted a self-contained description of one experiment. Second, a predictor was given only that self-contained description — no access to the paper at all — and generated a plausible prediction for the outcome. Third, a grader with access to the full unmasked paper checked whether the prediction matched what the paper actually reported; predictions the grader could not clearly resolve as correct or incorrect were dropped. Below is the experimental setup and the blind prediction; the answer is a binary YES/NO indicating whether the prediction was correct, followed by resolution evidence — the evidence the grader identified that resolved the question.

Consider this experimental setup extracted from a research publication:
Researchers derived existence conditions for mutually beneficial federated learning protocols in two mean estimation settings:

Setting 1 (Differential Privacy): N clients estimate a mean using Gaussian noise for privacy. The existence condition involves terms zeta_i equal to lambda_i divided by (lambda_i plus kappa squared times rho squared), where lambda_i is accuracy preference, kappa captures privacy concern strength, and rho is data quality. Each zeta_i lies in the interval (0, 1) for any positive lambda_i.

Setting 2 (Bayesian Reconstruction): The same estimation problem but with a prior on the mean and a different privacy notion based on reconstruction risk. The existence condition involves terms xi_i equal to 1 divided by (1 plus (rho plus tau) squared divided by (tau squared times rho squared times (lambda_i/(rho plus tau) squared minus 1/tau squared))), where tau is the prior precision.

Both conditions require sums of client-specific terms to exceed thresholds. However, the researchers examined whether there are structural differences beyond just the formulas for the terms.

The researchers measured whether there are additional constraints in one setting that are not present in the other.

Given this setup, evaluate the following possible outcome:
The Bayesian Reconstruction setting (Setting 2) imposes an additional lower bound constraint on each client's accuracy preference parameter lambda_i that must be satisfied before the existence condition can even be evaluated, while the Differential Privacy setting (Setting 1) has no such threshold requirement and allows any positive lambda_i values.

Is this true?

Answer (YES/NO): YES